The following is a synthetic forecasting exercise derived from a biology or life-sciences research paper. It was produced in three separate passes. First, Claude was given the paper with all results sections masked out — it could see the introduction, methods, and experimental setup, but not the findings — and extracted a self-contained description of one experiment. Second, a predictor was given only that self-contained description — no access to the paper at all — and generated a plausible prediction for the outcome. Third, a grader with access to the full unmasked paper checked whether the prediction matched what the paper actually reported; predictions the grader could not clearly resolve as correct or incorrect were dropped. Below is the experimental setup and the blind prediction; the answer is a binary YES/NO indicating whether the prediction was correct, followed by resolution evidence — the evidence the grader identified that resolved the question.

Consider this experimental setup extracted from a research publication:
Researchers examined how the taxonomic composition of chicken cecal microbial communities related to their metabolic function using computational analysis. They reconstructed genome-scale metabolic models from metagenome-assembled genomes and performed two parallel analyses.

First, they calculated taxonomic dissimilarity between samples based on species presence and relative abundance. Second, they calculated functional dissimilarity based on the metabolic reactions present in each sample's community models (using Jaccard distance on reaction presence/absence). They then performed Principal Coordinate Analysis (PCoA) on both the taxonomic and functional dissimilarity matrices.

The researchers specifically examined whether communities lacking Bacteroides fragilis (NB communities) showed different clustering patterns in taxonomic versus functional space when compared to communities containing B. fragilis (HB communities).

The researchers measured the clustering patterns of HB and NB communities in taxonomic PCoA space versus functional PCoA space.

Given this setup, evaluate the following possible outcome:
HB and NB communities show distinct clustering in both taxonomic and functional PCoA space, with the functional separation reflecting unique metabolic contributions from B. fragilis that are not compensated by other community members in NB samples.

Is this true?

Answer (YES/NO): NO